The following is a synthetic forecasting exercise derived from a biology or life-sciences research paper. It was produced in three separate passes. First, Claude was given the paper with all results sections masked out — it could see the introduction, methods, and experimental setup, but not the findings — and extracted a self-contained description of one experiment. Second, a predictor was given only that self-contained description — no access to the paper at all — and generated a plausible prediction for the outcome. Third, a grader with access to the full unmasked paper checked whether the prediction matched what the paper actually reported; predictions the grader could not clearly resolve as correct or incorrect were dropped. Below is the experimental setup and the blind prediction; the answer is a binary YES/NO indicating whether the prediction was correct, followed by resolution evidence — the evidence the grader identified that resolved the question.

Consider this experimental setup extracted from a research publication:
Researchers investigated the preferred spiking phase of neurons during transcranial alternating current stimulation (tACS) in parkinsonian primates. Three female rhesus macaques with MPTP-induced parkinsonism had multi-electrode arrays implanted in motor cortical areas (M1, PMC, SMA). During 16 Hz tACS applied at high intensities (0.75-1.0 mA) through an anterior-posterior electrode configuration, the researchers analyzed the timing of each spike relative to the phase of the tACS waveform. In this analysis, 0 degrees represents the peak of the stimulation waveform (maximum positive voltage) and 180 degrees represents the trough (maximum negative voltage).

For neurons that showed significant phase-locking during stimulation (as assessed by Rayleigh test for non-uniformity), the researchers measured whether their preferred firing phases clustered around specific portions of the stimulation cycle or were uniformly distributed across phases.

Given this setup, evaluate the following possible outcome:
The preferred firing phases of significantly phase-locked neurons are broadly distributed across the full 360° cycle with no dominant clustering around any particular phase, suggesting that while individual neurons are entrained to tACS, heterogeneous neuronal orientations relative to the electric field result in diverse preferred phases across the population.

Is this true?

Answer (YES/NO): NO